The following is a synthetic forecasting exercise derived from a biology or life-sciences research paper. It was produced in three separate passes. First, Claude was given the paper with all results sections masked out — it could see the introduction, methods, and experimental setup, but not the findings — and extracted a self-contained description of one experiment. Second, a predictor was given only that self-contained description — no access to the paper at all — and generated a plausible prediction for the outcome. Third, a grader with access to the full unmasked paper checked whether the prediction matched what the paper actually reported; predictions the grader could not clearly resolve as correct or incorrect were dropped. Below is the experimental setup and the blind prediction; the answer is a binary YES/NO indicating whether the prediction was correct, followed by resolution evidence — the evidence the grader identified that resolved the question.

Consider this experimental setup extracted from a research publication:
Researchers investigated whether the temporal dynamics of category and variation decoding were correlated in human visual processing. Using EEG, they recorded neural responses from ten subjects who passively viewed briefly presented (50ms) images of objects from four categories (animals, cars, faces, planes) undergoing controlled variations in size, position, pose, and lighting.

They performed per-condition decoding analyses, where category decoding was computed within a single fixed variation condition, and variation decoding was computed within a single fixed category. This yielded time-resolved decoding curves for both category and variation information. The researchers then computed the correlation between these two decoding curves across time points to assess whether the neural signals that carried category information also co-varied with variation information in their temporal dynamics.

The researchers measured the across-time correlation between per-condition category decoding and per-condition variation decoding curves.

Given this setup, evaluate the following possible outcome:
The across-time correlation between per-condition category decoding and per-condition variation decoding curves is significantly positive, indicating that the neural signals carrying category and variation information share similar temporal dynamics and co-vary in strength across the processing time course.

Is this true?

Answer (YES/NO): NO